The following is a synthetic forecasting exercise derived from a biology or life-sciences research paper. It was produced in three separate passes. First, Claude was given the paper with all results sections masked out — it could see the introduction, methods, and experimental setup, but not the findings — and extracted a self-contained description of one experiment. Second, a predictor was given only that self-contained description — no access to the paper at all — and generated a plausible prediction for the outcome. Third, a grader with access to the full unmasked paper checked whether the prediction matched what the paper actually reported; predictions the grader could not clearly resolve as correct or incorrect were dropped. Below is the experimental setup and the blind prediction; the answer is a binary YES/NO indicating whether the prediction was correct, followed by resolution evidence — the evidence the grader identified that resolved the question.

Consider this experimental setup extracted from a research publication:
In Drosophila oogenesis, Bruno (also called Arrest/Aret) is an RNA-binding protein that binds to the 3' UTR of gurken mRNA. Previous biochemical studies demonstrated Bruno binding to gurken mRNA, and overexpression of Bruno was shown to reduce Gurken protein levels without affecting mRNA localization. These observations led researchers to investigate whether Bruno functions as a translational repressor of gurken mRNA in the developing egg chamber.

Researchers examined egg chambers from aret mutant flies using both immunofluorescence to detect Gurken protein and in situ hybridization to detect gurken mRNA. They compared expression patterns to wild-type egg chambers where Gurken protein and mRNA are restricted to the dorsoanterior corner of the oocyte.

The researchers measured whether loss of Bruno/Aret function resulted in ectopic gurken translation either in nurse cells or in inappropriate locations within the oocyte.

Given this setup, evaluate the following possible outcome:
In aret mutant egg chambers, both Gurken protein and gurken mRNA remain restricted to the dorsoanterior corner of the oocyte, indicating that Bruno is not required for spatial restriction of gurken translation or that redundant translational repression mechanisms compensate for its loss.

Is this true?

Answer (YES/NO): YES